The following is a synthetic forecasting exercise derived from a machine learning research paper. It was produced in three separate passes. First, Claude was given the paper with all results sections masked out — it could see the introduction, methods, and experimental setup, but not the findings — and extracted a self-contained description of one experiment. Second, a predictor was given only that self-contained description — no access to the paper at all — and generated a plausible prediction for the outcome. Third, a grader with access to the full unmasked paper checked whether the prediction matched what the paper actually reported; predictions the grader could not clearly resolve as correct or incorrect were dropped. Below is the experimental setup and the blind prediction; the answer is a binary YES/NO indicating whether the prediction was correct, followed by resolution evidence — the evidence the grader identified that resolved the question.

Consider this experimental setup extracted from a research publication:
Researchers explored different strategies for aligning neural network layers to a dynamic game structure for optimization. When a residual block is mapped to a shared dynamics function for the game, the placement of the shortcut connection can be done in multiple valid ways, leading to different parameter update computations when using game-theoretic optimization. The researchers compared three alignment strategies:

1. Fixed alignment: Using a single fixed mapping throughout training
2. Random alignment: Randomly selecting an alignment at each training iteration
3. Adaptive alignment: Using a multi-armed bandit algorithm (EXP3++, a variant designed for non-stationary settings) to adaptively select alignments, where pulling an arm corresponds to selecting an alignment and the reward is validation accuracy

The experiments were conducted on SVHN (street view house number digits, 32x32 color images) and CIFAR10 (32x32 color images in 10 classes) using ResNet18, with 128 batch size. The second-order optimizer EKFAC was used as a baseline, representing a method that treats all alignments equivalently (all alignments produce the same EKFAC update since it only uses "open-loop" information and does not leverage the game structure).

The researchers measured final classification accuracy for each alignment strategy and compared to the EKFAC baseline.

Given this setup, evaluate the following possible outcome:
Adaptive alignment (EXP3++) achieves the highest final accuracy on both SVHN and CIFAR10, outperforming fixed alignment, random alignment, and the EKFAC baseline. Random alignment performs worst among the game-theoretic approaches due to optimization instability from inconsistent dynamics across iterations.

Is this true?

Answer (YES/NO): NO